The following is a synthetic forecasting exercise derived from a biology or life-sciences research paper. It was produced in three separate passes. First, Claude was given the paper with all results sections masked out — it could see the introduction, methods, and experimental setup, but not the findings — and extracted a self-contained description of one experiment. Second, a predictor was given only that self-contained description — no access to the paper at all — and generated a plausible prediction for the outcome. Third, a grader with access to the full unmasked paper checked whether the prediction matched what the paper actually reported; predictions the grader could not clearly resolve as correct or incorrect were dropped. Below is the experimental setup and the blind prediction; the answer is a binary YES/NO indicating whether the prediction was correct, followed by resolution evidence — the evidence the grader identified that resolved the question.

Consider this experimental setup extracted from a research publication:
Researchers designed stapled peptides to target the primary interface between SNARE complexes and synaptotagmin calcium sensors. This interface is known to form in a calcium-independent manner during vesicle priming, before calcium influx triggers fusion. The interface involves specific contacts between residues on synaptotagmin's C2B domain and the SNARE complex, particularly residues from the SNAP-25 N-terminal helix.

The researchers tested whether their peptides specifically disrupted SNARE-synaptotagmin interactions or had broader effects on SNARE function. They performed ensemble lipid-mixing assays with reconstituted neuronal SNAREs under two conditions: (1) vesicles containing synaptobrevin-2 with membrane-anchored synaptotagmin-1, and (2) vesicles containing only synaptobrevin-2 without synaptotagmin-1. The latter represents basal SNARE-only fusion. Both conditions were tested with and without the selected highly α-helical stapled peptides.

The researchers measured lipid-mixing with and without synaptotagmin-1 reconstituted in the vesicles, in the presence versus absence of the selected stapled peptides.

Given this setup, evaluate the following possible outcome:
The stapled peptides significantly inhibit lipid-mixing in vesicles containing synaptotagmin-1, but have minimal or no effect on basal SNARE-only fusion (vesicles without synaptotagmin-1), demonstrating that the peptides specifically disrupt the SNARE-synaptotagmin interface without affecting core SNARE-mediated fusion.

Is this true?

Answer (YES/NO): YES